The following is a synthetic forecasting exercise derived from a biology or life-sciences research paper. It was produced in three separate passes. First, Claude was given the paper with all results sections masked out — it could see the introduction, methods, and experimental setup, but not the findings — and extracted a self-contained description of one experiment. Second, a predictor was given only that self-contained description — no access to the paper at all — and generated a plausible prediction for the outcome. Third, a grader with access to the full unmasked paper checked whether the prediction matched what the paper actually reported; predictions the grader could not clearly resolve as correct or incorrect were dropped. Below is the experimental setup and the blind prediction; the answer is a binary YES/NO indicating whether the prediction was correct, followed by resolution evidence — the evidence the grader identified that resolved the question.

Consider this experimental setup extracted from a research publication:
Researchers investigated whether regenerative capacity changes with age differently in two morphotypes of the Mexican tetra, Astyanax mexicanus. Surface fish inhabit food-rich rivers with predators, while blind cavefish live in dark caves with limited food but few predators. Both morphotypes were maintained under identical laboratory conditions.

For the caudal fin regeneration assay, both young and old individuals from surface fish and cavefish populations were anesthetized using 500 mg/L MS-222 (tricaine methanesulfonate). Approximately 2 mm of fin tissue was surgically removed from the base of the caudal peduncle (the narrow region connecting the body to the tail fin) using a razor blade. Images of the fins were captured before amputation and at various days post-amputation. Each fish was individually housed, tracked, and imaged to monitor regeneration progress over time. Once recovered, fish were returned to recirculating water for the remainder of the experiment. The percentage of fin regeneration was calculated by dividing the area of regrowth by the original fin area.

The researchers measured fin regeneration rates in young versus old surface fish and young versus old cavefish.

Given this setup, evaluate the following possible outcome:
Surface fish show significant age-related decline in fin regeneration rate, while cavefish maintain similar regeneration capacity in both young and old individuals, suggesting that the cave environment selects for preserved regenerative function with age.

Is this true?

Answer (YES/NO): NO